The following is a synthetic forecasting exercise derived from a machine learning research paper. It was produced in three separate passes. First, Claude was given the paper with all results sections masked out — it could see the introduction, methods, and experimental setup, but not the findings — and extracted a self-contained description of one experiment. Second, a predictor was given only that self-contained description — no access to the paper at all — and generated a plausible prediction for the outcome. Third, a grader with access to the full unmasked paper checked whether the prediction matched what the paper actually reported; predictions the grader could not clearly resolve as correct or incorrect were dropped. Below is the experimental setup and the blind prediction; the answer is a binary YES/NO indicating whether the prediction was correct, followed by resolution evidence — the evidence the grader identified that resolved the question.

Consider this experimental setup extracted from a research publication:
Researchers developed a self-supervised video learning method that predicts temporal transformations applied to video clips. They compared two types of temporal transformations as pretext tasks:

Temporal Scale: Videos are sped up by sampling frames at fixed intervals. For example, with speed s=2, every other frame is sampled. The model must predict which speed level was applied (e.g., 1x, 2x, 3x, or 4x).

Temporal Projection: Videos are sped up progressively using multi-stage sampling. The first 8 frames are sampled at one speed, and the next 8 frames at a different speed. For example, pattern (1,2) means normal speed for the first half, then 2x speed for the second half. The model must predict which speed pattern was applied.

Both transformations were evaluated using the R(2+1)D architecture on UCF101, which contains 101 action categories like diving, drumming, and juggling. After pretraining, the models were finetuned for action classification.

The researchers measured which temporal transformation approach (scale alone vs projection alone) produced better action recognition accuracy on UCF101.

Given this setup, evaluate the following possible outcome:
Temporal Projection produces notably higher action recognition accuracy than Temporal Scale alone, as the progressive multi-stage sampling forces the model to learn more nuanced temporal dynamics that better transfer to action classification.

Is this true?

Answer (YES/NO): NO